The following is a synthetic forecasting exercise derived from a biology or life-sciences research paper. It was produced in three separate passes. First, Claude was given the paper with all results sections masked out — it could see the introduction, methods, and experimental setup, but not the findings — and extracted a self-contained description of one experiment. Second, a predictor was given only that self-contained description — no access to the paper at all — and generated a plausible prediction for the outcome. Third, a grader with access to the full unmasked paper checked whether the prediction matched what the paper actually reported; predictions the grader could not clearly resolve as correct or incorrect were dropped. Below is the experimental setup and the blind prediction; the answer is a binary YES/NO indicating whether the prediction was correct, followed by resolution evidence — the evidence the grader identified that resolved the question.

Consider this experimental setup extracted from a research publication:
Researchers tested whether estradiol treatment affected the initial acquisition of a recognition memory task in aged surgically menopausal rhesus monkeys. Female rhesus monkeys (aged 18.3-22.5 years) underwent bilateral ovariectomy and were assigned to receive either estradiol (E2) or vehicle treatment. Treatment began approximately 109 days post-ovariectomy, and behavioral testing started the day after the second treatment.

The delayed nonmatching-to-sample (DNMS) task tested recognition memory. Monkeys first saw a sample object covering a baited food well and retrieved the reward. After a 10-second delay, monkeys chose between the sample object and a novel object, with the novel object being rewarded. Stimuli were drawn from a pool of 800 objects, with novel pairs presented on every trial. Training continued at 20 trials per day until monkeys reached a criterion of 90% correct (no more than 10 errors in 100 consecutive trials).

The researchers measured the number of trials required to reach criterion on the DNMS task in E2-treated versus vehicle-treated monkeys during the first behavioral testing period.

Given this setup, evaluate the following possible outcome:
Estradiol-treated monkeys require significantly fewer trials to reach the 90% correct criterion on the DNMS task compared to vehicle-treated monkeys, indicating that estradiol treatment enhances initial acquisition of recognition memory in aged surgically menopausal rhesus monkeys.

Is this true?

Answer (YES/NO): NO